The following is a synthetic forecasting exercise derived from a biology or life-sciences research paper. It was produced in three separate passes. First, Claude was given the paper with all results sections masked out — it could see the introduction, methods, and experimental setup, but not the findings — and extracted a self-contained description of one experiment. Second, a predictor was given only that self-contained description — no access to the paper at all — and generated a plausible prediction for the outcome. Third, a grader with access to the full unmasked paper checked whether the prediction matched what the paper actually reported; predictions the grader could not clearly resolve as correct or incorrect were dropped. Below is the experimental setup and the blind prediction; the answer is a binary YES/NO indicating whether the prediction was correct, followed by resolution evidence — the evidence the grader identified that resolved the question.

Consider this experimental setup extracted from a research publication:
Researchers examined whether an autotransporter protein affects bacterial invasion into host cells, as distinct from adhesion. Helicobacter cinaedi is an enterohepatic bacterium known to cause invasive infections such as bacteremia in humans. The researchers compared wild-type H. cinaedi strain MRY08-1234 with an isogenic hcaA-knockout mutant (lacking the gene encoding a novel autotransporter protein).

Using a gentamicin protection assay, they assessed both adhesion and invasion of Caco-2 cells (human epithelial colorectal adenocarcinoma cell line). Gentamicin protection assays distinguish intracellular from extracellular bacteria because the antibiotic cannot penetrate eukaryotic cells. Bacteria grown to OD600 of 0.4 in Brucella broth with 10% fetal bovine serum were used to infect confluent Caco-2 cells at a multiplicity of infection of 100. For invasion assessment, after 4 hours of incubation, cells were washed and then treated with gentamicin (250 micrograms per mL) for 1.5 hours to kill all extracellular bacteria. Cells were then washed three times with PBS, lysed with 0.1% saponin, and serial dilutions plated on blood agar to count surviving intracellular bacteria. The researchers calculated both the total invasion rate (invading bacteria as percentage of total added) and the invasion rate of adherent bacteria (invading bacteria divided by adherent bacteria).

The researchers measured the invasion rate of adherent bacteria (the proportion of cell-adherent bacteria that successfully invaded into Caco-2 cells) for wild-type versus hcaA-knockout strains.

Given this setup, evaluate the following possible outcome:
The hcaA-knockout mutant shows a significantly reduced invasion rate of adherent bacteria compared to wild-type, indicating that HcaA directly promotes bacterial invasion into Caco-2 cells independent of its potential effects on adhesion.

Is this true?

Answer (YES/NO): NO